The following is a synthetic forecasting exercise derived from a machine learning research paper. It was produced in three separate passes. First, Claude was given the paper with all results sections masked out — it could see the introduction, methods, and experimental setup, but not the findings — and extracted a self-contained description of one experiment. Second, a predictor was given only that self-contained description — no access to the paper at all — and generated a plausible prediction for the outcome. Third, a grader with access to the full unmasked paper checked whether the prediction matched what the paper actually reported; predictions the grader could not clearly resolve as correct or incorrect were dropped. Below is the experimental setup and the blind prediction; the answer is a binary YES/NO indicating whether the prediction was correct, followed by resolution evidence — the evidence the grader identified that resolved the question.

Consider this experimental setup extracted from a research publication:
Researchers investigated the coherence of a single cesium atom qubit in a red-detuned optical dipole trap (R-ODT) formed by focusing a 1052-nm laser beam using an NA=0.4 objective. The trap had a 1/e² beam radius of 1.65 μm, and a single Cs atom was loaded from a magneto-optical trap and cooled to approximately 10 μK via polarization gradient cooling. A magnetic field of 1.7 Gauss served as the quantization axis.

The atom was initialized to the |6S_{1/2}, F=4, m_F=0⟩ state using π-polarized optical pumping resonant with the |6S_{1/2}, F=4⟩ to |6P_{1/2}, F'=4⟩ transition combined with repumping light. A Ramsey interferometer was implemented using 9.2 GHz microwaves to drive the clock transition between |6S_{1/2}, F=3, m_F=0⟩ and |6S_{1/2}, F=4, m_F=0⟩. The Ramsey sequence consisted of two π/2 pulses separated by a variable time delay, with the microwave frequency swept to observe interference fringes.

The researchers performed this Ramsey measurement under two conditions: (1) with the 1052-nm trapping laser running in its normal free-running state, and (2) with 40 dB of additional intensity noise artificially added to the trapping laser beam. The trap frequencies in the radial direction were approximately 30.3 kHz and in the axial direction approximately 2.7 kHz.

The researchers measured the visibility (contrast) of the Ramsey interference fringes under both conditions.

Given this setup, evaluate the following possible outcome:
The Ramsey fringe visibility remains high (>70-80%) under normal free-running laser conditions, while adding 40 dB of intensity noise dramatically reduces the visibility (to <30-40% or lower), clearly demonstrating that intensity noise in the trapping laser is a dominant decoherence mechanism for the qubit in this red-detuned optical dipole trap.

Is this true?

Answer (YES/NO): NO